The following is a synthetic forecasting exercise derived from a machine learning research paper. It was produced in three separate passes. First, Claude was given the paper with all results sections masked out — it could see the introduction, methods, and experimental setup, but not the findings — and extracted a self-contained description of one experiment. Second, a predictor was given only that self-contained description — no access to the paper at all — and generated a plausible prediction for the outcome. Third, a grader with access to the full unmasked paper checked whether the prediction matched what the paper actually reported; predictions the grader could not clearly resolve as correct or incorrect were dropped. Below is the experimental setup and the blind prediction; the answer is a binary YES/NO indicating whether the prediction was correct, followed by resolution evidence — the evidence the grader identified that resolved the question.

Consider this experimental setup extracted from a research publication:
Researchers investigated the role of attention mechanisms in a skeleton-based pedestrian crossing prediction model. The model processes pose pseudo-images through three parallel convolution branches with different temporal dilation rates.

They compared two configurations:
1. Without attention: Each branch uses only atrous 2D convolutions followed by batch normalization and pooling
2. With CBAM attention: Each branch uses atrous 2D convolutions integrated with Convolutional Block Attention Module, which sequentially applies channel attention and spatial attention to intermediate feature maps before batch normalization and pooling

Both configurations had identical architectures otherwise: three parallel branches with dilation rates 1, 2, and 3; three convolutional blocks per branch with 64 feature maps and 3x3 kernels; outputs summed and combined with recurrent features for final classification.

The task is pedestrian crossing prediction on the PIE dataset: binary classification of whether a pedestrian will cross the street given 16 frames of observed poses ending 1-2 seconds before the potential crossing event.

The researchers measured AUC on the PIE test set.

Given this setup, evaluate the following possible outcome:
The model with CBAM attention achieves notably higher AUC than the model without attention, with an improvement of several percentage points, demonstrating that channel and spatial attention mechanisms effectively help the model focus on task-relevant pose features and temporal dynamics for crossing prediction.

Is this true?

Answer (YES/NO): YES